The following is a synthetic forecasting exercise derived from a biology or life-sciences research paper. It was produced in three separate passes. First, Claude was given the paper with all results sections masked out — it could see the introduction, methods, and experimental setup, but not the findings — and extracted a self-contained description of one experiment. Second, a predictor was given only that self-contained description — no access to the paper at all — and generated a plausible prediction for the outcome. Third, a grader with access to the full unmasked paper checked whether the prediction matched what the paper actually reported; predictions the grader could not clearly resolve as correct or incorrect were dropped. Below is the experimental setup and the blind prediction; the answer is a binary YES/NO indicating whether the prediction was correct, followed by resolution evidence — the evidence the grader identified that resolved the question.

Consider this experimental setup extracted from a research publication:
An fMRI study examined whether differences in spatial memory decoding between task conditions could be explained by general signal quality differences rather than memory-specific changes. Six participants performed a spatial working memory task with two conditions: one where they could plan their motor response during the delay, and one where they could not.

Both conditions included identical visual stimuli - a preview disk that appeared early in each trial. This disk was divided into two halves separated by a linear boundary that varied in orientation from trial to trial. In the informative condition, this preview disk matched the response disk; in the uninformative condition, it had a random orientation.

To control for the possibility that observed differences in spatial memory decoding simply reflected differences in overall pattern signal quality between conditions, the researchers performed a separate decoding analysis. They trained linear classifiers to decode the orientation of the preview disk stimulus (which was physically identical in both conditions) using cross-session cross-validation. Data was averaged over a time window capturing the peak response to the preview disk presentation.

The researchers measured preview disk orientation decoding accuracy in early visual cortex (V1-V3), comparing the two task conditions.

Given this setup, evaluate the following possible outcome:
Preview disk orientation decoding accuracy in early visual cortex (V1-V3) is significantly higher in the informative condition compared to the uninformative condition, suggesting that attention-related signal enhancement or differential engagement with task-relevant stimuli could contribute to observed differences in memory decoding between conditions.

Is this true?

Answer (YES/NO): NO